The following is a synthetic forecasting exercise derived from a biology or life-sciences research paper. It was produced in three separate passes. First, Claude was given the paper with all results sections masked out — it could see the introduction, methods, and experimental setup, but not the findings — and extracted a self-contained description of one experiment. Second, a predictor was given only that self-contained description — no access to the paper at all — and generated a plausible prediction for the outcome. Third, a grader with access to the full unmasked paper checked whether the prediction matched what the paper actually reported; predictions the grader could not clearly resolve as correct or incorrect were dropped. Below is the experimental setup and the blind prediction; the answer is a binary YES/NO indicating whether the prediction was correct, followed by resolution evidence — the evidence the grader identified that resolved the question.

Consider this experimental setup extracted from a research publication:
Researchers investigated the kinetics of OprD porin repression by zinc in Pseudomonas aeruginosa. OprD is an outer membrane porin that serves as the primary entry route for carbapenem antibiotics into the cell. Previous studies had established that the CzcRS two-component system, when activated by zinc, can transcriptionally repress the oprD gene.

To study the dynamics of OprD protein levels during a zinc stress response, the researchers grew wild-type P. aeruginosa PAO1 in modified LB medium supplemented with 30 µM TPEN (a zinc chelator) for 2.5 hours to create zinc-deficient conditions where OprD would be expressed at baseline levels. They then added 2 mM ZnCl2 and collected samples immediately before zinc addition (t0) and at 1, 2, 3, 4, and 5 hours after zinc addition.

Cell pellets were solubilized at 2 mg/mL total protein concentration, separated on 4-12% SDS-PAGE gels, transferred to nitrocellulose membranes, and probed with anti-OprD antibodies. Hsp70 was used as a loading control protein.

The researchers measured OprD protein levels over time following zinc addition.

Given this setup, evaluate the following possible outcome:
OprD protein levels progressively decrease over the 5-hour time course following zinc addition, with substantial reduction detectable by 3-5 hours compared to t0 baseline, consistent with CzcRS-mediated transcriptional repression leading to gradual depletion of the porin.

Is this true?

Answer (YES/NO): YES